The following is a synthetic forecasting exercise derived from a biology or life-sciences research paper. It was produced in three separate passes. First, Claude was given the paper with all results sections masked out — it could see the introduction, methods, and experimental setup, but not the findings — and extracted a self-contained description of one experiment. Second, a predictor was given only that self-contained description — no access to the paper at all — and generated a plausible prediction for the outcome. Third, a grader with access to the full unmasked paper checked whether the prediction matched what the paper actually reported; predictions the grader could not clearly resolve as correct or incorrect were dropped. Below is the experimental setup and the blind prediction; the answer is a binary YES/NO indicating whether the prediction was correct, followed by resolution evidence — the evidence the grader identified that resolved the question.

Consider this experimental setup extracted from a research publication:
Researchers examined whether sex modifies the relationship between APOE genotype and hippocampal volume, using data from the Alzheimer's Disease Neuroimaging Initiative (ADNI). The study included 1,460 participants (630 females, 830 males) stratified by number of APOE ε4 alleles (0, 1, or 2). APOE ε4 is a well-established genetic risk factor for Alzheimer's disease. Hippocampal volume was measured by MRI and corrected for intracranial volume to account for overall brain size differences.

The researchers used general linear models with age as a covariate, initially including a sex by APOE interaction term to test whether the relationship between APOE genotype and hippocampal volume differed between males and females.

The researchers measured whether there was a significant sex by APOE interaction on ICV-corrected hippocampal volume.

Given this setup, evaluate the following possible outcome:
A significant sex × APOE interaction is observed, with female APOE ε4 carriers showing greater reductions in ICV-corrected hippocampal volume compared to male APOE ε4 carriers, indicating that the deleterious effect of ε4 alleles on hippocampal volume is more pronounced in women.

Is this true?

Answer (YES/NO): NO